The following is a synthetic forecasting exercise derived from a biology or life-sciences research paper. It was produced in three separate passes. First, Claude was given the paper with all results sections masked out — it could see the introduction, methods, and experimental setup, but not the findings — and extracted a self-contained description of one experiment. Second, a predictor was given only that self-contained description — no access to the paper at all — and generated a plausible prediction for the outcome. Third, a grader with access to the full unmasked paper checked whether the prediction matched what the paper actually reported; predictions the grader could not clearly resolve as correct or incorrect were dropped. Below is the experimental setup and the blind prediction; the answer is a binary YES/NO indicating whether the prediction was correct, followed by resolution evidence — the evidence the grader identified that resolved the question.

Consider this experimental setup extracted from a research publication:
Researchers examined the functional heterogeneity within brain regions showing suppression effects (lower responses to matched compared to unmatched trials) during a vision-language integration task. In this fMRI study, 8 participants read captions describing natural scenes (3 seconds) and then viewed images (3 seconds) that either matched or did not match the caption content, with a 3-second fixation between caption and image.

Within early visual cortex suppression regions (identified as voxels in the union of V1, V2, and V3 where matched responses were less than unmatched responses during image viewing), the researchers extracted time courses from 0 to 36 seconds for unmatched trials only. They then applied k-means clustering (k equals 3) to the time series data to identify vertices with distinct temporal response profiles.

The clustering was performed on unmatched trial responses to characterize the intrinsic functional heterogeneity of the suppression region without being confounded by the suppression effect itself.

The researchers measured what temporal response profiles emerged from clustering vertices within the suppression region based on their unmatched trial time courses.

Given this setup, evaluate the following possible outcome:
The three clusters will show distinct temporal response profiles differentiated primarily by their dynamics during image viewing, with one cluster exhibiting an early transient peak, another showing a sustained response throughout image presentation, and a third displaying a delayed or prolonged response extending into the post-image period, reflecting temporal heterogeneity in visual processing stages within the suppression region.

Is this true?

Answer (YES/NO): NO